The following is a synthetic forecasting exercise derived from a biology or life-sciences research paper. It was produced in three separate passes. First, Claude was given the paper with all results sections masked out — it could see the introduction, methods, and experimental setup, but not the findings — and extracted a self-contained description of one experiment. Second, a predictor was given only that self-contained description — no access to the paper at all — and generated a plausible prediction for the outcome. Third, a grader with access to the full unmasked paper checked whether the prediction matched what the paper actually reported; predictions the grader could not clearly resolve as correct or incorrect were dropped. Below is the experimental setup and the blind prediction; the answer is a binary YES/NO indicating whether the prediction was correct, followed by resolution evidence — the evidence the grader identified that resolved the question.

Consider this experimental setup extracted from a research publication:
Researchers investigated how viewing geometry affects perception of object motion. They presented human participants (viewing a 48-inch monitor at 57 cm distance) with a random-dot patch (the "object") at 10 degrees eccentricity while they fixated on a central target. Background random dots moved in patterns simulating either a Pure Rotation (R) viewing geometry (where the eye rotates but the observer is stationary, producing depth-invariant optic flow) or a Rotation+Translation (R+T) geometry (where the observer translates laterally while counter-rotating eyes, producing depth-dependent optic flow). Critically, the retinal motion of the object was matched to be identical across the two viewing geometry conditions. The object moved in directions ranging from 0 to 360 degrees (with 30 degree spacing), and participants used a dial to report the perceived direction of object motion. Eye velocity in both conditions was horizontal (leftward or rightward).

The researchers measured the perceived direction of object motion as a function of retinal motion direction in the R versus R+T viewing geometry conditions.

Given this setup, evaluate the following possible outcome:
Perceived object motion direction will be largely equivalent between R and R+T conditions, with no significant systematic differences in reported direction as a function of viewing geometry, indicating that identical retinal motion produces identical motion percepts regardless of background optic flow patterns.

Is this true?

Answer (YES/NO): NO